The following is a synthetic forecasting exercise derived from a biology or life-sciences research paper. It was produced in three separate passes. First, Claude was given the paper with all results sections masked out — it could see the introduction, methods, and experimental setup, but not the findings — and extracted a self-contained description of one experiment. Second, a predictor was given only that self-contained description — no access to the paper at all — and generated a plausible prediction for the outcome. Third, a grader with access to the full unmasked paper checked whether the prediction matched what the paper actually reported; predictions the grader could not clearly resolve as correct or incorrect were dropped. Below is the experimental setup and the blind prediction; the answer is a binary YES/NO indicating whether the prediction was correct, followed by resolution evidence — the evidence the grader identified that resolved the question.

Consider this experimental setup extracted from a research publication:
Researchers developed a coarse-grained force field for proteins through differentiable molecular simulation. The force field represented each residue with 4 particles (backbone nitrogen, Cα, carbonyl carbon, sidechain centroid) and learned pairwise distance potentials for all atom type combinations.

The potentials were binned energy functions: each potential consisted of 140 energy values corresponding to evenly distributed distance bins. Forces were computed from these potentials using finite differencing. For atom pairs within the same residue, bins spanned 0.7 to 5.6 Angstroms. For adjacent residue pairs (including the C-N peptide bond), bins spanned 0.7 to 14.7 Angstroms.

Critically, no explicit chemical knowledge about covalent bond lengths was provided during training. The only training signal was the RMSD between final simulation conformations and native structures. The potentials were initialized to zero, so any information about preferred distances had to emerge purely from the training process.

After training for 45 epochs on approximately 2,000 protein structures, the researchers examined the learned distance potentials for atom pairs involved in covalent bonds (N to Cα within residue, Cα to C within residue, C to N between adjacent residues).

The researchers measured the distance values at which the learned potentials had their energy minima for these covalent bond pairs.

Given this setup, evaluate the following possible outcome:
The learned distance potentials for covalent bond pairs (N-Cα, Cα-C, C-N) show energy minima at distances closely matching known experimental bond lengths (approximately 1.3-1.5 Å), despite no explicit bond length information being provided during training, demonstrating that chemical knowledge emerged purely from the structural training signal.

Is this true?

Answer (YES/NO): YES